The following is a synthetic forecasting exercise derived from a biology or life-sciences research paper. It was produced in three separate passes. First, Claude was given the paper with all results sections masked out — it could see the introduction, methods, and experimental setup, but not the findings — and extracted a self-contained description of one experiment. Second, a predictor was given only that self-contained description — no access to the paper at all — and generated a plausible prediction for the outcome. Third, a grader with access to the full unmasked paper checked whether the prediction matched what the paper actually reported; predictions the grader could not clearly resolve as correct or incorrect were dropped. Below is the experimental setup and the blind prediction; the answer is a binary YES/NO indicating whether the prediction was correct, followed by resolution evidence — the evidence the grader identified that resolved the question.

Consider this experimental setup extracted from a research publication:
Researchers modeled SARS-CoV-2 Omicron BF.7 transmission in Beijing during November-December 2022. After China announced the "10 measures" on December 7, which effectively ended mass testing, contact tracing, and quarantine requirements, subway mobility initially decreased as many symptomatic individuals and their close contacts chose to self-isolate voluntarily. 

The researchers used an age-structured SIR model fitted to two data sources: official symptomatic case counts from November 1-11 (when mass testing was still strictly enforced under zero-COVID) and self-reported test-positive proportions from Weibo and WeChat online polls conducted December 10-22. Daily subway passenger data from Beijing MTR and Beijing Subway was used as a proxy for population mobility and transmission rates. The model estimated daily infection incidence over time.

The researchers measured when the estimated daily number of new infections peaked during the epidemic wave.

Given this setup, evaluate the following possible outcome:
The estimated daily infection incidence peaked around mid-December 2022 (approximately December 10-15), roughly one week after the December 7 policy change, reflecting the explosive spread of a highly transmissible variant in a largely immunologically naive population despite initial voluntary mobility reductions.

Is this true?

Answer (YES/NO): YES